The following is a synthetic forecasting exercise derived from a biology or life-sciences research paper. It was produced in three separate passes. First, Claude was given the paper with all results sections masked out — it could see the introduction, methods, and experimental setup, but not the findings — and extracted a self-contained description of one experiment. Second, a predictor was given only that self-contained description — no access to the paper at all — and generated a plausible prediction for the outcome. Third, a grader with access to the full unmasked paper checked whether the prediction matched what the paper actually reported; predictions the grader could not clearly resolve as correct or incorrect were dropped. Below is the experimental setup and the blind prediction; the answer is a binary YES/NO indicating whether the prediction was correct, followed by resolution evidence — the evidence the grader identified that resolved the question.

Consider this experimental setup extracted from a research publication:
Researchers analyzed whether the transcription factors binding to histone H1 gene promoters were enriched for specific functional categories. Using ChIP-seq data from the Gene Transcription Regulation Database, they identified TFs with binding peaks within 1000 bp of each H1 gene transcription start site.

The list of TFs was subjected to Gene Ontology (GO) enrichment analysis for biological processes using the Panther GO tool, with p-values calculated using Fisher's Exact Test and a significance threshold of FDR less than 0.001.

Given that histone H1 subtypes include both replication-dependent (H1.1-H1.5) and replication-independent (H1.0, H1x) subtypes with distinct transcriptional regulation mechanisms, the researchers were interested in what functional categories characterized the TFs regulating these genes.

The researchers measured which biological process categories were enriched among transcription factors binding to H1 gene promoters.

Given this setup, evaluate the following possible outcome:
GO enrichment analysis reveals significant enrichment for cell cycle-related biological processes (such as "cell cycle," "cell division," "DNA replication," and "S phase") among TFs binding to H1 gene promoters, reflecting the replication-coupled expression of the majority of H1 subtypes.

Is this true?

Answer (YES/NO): NO